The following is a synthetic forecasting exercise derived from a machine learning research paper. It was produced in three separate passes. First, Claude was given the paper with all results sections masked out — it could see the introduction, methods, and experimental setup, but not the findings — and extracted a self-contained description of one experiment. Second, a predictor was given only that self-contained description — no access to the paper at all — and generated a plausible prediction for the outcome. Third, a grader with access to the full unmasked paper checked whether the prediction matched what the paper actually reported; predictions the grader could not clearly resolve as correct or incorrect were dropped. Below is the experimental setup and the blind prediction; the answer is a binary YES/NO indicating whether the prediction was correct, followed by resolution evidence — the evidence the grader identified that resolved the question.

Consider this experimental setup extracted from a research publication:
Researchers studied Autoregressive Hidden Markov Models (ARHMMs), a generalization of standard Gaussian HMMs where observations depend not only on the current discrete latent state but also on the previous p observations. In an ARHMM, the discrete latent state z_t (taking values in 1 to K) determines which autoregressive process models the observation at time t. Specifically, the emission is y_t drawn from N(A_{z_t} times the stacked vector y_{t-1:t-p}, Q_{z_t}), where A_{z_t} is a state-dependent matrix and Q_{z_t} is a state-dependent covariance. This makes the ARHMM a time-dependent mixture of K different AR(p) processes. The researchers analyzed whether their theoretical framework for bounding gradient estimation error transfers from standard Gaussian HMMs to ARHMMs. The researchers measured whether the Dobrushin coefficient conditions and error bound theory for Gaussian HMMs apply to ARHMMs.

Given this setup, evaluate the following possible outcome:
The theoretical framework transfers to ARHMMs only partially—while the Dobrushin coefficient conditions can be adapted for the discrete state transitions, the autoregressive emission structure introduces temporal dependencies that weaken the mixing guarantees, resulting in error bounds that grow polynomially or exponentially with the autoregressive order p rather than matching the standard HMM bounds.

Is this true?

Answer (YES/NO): NO